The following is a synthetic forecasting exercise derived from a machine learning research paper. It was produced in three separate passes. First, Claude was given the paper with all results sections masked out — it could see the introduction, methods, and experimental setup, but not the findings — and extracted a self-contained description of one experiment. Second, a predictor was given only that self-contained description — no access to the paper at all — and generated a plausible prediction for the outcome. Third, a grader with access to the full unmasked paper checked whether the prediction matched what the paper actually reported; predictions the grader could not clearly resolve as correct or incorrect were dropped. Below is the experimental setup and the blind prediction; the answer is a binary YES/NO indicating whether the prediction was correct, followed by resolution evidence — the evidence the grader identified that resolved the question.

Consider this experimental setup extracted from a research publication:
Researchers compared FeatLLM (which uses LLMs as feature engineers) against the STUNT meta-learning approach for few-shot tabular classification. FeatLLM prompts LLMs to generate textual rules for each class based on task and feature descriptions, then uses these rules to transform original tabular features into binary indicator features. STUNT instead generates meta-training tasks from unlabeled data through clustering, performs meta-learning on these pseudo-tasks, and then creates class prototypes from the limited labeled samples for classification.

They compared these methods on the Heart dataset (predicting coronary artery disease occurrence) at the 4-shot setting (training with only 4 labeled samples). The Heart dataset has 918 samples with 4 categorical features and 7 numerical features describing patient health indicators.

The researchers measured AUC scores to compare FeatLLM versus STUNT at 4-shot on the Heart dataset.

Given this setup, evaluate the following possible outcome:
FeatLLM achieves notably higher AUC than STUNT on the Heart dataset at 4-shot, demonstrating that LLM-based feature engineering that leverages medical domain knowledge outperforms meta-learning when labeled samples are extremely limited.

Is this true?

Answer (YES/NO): NO